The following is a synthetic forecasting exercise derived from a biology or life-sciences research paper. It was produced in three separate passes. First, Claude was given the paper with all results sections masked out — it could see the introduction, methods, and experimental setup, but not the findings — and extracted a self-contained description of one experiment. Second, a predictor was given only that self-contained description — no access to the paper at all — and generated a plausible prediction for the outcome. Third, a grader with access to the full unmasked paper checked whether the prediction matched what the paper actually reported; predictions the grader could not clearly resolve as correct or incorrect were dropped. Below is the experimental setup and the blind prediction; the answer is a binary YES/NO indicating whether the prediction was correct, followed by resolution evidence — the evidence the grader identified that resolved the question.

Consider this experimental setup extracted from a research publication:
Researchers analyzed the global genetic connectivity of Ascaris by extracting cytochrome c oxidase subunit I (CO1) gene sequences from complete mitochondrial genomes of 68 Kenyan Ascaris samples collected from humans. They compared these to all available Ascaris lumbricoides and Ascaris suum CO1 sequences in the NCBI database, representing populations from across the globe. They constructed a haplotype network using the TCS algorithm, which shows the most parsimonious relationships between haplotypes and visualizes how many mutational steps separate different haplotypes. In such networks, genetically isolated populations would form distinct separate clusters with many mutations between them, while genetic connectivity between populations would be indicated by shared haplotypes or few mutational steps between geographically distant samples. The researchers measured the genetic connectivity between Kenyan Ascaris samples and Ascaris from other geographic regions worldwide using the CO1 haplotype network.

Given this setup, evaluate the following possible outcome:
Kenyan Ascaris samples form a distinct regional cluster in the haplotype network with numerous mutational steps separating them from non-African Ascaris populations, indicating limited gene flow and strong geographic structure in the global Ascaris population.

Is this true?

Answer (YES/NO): NO